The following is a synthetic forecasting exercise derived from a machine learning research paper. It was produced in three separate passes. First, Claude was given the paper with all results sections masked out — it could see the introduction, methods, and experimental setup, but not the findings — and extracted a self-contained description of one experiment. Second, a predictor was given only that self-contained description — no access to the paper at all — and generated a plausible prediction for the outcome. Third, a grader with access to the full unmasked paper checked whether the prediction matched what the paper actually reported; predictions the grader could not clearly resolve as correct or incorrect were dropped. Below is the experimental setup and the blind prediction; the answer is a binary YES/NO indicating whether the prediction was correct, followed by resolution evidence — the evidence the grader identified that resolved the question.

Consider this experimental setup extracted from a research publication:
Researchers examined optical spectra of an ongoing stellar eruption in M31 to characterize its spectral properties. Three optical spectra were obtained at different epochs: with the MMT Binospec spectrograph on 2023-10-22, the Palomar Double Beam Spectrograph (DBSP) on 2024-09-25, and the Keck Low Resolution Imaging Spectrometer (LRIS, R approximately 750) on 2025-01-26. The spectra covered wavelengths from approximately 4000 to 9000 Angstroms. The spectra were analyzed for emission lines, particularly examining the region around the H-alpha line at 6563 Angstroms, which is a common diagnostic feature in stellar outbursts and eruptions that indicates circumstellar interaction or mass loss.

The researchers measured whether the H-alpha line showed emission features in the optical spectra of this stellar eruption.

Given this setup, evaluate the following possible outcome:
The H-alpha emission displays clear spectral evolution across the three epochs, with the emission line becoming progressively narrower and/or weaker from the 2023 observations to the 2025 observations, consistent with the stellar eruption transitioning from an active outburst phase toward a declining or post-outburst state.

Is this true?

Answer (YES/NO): NO